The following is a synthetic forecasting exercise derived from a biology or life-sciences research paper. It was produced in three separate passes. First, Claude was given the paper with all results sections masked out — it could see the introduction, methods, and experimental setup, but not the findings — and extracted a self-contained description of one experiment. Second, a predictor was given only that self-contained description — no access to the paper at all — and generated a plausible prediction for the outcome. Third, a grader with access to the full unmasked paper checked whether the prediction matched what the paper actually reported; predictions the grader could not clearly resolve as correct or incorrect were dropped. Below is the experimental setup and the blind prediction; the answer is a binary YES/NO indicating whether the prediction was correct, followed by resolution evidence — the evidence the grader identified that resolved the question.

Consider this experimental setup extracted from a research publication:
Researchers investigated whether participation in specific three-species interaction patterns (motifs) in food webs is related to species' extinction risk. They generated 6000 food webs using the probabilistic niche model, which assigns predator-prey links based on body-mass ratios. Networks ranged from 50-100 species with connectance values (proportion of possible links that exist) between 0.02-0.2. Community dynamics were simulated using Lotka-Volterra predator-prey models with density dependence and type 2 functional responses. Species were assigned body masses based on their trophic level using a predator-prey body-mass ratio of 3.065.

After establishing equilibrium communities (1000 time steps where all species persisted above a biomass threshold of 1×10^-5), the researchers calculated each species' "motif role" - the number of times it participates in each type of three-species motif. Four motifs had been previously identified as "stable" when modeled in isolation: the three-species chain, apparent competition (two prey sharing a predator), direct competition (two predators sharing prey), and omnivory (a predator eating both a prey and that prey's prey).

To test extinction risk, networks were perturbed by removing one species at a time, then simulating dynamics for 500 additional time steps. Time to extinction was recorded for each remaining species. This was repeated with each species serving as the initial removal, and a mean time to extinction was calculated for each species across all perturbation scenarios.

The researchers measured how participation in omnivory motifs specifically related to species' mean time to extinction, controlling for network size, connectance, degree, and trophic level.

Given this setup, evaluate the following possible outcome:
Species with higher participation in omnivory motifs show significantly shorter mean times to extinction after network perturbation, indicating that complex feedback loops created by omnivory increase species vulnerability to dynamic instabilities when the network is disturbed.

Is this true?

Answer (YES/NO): YES